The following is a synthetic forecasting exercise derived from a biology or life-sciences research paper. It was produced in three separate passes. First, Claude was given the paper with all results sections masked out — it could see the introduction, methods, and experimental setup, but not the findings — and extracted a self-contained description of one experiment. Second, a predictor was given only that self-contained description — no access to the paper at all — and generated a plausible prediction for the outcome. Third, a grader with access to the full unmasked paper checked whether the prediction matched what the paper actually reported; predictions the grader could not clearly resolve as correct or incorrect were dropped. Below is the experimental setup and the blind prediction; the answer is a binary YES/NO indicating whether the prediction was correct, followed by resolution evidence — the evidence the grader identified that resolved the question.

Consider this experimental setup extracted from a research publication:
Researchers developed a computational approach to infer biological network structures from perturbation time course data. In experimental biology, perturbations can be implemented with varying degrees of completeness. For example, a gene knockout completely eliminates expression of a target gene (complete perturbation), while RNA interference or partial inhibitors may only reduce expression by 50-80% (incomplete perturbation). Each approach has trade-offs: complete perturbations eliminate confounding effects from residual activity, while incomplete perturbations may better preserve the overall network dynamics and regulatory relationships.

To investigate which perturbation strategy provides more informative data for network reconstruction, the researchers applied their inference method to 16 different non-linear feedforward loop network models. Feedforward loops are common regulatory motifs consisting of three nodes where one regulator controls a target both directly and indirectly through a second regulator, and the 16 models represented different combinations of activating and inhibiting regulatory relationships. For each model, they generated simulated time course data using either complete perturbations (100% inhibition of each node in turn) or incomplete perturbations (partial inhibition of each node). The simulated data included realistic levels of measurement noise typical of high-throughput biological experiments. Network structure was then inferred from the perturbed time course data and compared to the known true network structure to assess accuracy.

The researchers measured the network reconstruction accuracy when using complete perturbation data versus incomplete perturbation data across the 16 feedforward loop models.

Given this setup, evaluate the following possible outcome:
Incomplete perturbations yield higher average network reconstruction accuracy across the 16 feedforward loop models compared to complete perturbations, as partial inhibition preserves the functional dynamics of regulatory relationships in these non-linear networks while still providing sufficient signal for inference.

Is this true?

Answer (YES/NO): YES